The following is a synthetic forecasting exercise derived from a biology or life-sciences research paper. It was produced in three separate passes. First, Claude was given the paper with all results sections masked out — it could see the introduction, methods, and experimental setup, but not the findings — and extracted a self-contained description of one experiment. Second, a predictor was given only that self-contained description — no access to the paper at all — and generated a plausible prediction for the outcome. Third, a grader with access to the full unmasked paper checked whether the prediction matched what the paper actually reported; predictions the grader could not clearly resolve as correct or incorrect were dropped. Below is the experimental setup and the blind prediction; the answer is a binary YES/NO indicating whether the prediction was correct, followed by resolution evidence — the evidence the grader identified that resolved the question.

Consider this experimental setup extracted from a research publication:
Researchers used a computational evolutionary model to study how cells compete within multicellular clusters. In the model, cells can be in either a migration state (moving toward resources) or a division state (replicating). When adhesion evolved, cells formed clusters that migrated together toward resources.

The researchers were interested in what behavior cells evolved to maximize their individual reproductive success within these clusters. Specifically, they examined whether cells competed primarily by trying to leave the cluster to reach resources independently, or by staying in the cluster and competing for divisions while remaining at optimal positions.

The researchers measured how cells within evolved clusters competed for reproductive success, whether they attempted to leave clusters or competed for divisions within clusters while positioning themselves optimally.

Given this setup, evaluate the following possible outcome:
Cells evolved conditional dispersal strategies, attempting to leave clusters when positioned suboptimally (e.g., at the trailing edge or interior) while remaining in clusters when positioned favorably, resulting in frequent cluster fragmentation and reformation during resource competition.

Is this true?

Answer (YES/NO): NO